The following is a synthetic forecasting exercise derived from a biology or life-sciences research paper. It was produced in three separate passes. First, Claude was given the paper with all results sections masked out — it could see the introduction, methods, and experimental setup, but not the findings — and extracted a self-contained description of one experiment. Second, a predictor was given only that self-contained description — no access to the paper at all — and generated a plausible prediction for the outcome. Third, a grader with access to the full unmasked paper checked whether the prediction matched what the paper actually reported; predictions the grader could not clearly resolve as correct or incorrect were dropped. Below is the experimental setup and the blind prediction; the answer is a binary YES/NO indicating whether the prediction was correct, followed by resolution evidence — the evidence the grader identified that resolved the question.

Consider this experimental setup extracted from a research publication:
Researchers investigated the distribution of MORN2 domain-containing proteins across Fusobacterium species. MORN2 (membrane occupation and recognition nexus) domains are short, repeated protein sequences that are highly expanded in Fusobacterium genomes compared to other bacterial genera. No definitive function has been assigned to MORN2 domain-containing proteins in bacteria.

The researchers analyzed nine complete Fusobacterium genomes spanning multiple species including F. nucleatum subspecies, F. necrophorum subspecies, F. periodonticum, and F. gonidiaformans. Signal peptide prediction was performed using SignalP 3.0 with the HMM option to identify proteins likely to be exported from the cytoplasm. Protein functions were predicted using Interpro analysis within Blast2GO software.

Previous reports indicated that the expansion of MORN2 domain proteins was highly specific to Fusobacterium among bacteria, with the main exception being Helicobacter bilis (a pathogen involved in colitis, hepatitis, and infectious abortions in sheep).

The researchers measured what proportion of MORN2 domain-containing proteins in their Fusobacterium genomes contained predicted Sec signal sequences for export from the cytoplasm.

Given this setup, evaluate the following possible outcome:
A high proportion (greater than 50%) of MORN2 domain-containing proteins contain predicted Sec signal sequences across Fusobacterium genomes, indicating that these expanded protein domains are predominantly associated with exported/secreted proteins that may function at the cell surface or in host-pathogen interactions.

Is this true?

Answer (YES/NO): YES